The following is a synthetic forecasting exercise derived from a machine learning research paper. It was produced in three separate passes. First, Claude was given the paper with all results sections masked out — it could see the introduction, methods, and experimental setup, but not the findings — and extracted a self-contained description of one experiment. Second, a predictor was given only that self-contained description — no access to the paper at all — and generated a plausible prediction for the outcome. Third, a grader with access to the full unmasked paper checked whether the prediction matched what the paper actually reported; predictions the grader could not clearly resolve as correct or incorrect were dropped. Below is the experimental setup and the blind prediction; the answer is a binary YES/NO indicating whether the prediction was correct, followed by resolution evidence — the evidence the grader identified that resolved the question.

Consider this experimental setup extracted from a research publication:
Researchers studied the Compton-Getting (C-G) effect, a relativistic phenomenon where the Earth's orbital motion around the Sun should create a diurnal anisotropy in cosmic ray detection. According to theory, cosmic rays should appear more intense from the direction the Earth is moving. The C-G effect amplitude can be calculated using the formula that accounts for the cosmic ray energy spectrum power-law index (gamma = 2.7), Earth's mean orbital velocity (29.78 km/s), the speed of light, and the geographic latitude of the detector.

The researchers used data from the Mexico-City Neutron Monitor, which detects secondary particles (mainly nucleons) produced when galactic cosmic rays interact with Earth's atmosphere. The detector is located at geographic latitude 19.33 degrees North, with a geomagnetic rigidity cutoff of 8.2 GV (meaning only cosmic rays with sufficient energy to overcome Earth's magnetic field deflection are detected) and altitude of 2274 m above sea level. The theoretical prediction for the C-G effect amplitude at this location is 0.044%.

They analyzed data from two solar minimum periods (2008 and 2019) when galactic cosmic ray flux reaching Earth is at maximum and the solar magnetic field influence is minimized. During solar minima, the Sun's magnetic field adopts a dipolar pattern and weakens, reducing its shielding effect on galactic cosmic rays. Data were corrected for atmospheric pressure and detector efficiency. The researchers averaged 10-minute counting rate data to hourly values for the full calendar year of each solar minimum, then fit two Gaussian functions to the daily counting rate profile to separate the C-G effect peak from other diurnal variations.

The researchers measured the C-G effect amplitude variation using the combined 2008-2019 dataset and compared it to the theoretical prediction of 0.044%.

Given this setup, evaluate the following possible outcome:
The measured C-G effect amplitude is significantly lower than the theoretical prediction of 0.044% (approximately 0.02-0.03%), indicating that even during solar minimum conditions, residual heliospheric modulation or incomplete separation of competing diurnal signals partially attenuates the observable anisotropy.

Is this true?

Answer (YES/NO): NO